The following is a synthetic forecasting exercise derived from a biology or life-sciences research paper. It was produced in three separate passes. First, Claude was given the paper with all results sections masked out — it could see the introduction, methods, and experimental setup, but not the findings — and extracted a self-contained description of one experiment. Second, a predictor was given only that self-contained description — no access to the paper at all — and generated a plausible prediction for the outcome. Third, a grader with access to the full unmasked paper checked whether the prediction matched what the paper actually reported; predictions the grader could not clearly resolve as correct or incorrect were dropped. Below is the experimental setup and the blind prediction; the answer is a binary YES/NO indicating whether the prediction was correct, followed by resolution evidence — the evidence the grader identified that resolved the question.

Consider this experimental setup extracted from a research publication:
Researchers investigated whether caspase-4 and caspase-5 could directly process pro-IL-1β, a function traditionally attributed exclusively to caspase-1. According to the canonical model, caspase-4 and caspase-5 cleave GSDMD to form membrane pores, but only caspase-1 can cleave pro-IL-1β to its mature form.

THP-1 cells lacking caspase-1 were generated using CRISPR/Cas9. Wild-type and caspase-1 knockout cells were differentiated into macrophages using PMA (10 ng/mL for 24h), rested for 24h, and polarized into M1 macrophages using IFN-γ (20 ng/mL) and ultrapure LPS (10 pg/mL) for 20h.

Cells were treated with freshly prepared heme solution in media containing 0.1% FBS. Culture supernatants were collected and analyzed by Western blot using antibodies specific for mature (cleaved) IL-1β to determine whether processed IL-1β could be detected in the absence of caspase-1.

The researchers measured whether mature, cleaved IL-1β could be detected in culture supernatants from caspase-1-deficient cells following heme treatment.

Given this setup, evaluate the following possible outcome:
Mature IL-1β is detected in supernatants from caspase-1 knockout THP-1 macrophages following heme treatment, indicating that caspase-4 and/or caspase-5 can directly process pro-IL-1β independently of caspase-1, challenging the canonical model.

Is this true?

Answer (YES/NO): NO